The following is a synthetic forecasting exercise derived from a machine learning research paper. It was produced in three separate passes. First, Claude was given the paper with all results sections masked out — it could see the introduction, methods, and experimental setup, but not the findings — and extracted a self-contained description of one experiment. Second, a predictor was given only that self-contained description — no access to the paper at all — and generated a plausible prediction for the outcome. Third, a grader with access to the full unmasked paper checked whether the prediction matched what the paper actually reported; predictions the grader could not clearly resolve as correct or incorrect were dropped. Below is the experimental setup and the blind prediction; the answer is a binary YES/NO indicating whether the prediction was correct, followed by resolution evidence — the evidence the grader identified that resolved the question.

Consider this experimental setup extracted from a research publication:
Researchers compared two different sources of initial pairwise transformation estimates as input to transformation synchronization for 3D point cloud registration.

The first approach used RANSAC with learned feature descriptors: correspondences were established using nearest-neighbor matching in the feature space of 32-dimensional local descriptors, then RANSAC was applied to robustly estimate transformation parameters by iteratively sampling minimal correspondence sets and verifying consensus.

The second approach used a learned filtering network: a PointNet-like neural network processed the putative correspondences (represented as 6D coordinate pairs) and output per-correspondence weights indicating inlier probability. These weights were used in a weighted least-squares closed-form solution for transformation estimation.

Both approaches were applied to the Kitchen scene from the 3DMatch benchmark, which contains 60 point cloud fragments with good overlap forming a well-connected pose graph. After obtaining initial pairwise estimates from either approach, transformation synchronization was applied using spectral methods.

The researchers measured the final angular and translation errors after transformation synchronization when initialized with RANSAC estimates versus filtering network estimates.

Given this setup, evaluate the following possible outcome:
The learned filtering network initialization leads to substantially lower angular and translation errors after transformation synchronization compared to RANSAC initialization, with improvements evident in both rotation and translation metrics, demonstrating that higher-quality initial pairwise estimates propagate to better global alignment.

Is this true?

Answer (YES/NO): NO